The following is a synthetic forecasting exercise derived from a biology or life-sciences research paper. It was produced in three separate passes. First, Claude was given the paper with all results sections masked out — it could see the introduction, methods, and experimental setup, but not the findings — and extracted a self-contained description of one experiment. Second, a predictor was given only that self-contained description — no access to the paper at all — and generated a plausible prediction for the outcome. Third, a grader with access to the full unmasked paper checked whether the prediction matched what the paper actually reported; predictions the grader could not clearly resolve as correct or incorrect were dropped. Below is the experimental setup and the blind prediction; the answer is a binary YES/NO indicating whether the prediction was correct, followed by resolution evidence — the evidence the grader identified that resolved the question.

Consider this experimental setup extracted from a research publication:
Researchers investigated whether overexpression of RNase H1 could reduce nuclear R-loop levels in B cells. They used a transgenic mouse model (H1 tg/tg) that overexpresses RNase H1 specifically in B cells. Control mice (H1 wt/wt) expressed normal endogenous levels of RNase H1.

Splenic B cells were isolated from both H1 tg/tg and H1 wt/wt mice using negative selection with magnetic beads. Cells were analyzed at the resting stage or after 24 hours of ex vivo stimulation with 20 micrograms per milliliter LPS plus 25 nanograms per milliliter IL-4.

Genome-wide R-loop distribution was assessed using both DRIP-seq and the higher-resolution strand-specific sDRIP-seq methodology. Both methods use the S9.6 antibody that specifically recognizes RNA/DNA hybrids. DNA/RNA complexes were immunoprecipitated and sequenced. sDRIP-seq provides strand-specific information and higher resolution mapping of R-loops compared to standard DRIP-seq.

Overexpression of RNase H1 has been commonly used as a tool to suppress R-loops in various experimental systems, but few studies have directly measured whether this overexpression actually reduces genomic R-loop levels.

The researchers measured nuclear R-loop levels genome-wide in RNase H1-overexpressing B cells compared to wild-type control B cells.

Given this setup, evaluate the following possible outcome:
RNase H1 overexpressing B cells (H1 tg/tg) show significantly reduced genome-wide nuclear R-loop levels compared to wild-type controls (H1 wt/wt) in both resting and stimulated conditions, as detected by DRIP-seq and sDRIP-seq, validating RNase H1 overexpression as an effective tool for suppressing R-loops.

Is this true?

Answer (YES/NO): NO